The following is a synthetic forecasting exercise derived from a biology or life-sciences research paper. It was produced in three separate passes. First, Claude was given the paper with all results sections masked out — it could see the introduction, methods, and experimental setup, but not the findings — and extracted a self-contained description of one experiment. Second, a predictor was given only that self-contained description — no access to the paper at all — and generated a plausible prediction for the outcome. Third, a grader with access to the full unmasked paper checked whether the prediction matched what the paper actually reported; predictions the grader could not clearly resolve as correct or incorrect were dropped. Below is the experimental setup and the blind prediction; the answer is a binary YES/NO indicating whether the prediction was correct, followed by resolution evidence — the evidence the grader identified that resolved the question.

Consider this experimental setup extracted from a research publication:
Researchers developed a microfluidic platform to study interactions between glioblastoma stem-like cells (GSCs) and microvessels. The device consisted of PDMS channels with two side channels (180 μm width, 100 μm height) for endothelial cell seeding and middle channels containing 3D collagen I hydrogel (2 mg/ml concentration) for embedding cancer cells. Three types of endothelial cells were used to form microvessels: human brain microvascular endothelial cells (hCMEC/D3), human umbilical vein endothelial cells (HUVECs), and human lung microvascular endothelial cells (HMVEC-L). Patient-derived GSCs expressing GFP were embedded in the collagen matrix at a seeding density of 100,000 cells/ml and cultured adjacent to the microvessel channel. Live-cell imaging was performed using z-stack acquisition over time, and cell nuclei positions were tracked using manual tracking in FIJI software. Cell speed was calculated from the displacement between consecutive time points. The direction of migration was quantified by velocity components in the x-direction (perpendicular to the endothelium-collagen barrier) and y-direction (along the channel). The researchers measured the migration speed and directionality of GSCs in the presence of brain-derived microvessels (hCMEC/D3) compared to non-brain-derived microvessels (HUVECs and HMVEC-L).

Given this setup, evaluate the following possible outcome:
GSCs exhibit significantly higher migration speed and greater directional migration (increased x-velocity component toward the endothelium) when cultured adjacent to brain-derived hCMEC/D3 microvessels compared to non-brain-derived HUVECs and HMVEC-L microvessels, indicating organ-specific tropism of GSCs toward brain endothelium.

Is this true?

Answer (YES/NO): NO